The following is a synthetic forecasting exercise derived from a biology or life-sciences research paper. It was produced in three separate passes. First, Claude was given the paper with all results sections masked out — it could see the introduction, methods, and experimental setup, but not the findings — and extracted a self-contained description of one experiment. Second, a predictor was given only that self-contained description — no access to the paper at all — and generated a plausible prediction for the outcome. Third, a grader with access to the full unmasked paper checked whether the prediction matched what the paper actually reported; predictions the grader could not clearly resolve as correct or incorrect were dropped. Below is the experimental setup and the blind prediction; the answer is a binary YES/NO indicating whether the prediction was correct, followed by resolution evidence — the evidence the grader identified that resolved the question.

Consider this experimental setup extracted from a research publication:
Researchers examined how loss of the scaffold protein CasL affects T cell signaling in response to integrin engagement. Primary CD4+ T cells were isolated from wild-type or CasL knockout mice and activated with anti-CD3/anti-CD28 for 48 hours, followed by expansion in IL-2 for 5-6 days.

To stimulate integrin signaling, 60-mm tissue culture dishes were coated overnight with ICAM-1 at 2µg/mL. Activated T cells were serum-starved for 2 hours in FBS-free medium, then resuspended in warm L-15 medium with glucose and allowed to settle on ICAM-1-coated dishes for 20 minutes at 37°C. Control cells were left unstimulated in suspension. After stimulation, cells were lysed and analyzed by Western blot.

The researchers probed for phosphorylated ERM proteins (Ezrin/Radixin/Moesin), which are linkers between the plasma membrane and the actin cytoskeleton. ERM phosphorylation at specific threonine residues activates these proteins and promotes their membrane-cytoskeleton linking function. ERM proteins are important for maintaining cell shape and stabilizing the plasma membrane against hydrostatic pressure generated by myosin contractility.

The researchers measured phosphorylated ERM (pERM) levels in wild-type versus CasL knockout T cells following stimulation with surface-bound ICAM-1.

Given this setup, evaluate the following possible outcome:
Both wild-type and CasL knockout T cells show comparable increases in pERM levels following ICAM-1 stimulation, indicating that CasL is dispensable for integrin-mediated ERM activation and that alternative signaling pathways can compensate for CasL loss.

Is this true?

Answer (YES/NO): NO